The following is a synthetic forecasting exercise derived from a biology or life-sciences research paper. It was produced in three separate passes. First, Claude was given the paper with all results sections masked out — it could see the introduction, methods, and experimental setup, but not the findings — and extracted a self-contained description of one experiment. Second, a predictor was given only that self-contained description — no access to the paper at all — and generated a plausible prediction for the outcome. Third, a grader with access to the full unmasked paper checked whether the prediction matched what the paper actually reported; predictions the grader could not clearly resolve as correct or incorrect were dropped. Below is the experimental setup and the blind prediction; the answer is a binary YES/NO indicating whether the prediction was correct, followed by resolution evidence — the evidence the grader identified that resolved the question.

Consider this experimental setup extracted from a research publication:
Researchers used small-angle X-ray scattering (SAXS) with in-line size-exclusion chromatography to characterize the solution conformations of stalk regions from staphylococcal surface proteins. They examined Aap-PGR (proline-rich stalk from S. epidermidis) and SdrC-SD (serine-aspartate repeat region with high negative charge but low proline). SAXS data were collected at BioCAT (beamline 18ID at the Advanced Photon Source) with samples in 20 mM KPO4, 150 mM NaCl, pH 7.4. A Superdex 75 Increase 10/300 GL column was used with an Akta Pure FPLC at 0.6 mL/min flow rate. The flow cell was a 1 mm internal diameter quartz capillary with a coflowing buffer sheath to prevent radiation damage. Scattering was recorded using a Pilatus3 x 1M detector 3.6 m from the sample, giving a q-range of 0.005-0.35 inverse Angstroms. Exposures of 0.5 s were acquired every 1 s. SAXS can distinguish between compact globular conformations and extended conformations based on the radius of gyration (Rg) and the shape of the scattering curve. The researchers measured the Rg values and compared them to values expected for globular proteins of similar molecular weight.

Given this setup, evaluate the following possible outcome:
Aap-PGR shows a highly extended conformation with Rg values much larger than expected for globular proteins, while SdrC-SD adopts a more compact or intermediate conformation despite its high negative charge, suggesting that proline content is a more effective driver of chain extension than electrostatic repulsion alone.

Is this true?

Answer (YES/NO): NO